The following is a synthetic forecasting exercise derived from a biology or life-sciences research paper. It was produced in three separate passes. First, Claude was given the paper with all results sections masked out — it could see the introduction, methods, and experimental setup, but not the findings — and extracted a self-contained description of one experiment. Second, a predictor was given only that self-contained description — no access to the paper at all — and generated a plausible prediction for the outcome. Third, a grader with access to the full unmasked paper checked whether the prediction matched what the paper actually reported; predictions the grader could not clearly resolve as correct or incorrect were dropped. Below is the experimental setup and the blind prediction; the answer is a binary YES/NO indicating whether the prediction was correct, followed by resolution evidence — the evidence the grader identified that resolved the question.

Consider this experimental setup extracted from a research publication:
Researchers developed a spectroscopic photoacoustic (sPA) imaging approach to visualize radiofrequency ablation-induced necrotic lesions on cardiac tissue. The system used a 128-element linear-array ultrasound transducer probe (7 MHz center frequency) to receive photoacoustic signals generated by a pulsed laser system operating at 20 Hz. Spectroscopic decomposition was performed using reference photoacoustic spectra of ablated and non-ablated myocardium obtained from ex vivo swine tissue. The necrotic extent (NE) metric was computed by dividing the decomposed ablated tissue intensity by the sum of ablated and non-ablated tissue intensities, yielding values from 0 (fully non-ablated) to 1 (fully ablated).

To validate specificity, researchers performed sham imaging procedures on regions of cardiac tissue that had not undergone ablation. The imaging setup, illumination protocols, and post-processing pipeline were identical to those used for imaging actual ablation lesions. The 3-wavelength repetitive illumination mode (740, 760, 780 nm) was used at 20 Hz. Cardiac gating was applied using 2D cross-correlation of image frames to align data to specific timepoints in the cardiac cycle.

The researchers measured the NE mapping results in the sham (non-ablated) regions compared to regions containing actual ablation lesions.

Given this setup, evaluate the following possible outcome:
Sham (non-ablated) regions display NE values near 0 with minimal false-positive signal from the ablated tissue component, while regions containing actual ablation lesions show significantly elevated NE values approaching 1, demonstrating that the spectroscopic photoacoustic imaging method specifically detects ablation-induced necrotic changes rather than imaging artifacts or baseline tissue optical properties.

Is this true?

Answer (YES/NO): YES